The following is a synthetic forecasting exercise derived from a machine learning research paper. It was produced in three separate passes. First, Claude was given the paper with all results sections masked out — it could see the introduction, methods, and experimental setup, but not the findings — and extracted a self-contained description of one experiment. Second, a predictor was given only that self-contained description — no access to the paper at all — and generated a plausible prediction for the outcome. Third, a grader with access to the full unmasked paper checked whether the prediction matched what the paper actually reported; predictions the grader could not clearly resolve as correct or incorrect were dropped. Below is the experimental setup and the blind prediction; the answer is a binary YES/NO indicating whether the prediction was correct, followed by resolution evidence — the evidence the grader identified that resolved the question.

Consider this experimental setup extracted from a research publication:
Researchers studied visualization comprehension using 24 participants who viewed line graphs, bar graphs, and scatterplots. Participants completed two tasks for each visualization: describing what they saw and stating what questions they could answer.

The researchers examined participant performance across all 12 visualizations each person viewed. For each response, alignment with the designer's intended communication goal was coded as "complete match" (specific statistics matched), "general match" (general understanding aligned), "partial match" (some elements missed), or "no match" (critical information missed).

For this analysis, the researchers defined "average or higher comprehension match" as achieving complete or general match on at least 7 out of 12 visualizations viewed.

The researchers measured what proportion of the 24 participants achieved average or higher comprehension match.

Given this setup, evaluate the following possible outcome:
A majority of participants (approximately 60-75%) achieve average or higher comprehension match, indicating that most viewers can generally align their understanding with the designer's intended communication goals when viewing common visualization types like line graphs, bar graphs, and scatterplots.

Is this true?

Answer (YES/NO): NO